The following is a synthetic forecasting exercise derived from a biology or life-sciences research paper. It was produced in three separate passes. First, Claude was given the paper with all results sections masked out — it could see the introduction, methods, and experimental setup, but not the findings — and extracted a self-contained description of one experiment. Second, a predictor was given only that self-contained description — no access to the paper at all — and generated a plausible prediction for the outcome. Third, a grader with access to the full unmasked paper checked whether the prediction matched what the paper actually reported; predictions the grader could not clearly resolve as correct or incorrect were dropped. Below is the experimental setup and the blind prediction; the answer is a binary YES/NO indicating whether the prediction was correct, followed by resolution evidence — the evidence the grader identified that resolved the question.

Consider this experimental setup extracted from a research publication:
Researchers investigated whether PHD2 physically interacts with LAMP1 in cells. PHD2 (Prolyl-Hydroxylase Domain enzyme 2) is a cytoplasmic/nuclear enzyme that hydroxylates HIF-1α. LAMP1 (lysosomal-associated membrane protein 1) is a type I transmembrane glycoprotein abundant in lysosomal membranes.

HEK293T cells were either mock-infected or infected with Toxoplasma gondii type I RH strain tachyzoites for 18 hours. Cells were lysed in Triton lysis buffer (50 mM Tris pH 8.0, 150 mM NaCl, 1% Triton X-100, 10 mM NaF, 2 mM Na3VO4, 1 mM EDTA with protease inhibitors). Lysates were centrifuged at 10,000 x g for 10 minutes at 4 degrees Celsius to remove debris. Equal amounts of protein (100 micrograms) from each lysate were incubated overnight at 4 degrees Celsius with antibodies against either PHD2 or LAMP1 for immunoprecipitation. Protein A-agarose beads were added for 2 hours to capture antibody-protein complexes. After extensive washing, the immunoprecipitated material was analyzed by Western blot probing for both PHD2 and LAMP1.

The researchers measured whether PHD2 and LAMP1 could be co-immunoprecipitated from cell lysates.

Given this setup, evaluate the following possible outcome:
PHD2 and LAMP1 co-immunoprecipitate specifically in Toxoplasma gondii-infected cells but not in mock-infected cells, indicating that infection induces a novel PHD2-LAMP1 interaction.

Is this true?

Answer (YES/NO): NO